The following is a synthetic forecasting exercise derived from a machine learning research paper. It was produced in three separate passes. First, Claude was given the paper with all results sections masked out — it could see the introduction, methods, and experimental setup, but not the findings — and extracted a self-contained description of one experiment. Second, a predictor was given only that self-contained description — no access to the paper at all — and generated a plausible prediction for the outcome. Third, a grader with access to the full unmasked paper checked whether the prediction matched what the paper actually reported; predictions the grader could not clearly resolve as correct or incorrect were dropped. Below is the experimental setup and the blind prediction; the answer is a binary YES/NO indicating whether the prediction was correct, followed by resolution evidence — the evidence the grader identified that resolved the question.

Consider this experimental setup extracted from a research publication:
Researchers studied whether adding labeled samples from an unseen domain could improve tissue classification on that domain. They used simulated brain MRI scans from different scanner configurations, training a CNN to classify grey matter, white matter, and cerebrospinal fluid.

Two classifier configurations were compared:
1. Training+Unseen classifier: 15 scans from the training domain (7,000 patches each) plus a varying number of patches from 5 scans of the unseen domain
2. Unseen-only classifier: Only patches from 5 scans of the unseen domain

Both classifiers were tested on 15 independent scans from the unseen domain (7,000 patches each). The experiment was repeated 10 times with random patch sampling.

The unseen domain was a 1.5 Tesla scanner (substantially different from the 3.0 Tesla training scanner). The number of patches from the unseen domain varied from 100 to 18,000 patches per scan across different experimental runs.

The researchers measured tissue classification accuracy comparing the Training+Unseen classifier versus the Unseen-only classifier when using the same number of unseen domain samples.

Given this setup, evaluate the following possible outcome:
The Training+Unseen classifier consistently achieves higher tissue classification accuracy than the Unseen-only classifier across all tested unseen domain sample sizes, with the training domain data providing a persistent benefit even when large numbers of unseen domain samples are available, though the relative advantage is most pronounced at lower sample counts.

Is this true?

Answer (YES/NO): NO